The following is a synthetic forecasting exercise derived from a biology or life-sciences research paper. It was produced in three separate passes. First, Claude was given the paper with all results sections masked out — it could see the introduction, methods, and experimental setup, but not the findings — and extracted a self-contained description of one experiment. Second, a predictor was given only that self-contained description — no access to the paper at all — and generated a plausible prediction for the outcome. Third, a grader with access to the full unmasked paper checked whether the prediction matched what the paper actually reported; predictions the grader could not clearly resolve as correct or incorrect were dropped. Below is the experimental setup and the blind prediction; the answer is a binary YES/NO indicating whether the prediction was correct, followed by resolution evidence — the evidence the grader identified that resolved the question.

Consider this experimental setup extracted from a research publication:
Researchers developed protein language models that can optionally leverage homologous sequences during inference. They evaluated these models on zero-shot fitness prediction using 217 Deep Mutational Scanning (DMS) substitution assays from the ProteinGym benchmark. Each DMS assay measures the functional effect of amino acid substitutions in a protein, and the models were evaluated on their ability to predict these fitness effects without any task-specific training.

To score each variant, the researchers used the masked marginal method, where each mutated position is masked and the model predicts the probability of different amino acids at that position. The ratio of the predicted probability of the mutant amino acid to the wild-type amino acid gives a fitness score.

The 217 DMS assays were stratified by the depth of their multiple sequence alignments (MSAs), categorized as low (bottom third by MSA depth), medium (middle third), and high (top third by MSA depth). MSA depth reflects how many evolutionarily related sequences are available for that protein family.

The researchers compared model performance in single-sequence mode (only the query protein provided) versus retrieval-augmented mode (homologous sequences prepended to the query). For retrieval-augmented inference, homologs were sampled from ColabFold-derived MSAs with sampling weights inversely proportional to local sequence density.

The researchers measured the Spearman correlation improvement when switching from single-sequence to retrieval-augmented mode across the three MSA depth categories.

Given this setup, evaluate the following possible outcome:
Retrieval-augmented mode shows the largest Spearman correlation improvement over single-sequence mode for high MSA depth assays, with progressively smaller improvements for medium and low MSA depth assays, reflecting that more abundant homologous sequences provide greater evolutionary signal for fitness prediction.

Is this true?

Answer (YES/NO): NO